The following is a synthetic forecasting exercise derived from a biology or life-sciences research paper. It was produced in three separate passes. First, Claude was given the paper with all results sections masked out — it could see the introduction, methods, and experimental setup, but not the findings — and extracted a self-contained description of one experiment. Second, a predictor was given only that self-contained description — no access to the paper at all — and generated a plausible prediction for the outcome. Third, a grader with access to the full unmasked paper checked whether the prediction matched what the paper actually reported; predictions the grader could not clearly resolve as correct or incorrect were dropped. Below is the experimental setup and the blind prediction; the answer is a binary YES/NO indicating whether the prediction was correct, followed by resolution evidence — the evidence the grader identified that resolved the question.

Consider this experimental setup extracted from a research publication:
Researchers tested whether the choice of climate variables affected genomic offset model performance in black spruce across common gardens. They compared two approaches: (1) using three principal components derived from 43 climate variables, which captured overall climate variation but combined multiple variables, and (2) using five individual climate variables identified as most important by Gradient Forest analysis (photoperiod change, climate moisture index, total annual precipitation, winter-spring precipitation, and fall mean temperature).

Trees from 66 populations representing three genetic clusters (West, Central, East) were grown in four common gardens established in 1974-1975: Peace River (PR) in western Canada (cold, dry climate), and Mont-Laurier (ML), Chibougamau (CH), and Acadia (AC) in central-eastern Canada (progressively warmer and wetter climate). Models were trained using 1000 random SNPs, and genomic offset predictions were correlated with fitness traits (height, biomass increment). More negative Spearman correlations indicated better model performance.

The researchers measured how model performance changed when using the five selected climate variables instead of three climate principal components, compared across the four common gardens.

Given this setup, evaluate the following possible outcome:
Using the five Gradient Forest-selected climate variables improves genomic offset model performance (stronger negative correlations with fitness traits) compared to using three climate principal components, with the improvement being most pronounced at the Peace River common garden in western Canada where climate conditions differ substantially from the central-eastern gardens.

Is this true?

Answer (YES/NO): NO